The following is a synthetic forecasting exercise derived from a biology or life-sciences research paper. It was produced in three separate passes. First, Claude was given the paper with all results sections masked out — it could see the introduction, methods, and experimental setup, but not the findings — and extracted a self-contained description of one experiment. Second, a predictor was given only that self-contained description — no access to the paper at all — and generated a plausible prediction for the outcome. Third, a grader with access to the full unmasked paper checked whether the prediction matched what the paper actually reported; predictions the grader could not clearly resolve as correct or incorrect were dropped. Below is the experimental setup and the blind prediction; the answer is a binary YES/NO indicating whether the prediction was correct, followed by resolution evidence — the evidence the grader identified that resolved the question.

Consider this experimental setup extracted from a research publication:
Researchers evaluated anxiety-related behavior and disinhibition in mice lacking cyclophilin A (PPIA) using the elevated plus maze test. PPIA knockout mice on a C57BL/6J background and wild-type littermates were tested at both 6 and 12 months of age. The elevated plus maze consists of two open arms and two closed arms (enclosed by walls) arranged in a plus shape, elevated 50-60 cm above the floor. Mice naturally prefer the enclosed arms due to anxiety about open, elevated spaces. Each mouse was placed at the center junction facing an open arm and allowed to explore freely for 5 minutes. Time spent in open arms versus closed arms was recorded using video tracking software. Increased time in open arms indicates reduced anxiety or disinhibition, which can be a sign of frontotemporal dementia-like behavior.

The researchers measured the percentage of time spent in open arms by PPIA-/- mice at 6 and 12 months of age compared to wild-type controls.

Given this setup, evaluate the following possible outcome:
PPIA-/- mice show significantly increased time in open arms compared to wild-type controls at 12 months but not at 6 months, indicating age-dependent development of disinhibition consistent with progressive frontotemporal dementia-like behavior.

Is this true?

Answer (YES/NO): NO